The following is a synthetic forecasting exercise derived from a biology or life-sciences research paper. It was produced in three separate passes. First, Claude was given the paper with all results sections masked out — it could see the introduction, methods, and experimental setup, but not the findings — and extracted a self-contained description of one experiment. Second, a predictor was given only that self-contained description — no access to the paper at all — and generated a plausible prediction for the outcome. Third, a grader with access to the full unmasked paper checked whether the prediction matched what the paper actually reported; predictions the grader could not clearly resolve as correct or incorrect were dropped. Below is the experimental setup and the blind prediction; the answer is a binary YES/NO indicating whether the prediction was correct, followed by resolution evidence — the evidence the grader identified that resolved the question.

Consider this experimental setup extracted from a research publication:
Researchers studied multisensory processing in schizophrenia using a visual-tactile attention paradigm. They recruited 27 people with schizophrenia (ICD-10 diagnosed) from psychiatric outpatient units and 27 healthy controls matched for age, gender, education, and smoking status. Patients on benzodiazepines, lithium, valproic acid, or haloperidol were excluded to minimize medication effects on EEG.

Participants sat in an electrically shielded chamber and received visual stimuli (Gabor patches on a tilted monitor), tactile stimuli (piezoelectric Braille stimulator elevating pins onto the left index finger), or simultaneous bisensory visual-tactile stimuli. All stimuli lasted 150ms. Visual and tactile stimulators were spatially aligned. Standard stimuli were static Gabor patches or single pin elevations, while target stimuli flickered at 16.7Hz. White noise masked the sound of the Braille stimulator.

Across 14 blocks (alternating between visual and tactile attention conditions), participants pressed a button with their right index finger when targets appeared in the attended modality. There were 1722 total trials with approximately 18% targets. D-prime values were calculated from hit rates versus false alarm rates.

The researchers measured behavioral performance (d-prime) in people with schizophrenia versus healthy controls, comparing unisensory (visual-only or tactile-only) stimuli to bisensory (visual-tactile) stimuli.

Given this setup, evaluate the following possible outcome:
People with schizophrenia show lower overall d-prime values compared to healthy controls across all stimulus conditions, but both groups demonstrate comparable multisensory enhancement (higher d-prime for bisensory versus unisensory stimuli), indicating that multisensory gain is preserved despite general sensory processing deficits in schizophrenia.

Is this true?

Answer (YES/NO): NO